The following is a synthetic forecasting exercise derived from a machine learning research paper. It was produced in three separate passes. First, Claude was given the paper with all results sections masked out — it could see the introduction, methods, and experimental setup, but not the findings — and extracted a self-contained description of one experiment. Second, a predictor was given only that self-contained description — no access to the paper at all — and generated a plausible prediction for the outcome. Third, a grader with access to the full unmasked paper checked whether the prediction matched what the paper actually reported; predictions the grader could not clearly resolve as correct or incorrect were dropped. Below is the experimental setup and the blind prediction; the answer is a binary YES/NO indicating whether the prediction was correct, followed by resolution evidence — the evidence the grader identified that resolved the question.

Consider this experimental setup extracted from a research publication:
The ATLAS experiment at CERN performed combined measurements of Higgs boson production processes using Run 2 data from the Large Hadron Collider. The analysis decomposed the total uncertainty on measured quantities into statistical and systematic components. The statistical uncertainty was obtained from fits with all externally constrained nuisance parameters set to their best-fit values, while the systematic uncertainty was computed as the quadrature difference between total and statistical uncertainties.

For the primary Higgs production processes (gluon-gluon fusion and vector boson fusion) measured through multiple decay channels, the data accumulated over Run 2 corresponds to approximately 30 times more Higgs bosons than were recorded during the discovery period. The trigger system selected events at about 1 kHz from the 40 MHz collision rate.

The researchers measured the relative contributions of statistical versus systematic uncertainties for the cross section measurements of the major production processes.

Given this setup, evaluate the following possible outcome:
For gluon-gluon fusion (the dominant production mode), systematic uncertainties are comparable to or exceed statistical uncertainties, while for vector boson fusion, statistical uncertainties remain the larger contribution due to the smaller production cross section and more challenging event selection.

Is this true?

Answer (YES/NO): NO